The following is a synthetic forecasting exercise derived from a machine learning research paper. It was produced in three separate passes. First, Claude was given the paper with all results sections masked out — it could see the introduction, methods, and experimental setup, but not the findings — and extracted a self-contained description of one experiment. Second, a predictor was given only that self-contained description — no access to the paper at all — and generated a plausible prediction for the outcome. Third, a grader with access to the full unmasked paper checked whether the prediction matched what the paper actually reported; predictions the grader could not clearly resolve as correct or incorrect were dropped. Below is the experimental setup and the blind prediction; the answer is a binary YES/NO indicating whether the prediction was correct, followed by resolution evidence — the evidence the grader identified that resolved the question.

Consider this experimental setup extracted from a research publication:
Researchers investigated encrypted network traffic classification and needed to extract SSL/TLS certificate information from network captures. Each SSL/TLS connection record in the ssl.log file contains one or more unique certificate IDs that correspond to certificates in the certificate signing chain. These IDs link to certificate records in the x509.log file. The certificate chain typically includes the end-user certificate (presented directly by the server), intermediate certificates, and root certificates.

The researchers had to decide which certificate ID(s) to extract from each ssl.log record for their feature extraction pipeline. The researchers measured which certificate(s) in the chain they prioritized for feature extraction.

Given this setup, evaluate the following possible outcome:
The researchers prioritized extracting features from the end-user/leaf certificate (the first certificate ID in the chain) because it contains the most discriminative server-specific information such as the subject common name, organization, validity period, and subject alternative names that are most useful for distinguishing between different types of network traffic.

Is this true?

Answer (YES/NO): YES